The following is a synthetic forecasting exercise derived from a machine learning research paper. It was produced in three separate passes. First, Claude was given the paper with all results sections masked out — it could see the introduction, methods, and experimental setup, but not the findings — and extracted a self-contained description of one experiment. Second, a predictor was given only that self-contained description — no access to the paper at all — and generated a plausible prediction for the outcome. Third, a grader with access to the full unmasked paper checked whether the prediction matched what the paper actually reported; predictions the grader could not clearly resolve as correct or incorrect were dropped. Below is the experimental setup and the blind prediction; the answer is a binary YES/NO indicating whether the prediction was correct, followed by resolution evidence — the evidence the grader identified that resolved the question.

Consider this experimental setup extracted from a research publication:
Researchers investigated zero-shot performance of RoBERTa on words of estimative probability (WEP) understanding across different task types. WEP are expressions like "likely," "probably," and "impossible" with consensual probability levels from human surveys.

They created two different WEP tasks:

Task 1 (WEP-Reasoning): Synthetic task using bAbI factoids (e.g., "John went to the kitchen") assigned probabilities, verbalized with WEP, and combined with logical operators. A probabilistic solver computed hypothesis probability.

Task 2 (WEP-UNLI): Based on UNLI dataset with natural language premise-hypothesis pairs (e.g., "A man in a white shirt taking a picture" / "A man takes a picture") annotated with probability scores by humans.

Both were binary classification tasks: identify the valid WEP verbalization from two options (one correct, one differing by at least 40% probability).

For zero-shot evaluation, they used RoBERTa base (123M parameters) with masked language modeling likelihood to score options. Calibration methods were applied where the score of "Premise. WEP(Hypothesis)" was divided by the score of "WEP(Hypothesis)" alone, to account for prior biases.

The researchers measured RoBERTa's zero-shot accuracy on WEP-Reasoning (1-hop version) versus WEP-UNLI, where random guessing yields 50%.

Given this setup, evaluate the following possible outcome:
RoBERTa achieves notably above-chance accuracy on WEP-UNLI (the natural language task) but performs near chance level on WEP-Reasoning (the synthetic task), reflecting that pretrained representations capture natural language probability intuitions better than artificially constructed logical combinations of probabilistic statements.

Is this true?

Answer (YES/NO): NO